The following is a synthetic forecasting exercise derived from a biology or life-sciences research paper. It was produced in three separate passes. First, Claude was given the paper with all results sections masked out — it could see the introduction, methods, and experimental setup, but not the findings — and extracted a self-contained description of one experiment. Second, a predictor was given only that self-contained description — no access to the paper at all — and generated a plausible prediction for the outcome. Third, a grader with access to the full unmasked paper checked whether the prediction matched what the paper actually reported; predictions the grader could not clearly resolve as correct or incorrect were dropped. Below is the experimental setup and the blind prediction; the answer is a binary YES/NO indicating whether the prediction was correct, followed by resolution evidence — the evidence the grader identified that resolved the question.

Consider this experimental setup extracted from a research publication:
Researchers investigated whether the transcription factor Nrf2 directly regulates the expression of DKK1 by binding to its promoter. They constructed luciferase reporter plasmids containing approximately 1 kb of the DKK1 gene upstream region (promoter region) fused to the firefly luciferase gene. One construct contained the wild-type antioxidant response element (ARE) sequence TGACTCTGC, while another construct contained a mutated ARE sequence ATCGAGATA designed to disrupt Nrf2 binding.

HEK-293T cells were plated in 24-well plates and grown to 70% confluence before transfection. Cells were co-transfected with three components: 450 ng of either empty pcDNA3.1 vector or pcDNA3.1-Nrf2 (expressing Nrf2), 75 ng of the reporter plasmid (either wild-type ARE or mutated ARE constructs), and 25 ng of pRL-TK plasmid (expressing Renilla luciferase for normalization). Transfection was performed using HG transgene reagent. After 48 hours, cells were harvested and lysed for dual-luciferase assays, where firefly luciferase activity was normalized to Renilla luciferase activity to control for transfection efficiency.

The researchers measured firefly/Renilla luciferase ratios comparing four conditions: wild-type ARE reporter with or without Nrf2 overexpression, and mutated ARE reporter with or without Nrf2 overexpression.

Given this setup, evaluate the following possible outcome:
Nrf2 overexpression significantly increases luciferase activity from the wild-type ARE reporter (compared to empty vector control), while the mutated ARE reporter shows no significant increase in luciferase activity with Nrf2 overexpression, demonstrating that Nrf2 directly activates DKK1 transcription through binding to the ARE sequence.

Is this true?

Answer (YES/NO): NO